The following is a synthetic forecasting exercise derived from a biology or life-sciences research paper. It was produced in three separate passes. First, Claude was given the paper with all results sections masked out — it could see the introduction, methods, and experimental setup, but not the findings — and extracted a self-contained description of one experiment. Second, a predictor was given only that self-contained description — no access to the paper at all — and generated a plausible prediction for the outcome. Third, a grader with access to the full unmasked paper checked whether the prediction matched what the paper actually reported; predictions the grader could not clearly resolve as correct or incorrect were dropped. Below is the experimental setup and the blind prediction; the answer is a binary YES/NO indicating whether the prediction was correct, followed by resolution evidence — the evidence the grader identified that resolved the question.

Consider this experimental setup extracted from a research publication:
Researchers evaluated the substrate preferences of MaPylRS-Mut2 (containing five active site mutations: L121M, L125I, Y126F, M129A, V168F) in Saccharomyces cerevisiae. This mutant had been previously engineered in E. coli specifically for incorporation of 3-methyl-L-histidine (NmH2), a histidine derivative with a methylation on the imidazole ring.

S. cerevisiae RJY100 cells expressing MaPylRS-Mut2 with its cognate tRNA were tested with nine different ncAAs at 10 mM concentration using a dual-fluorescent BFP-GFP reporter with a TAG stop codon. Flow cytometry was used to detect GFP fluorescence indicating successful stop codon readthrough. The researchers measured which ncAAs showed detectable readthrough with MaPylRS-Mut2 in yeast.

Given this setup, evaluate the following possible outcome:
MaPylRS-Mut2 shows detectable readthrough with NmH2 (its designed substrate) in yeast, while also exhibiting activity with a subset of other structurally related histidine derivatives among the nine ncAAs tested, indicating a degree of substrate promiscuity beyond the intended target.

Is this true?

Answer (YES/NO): NO